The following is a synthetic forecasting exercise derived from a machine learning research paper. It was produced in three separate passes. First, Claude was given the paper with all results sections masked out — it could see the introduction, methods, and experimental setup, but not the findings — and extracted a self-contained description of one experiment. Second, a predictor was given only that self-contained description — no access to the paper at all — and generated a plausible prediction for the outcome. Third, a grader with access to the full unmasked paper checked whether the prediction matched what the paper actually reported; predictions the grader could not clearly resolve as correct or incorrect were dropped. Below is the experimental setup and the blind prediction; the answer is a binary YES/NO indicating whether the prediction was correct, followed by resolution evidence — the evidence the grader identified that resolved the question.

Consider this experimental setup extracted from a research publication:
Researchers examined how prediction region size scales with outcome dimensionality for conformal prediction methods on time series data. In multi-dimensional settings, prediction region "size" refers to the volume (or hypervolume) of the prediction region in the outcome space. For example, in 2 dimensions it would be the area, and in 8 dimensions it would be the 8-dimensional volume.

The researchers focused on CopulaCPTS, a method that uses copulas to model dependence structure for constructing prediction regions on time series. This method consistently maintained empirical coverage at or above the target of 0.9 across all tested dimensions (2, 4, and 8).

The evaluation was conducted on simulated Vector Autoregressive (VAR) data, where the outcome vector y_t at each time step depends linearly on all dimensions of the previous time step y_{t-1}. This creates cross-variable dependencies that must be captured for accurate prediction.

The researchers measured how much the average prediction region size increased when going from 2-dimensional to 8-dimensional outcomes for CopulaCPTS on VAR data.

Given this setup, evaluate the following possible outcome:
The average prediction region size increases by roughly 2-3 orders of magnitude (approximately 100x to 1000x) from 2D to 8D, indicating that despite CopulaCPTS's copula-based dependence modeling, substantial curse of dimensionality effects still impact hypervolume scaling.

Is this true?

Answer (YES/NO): NO